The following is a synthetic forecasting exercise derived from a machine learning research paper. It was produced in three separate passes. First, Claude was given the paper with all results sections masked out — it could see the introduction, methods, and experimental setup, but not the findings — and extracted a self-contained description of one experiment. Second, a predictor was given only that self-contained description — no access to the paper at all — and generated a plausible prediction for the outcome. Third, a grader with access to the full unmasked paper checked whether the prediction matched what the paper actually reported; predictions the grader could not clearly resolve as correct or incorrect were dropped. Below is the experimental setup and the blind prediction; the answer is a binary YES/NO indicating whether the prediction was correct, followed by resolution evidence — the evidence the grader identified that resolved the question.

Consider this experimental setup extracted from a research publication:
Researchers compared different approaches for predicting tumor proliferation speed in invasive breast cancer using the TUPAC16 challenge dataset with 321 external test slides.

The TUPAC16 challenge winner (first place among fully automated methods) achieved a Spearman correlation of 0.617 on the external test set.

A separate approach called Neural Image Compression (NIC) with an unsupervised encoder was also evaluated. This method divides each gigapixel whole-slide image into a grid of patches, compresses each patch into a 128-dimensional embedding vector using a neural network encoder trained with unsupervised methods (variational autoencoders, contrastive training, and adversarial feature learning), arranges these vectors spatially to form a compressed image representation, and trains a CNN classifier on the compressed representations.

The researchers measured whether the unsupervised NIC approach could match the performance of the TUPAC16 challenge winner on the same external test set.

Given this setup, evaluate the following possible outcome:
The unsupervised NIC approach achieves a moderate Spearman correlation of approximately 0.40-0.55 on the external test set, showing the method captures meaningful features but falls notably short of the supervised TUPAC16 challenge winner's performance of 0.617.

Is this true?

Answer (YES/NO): NO